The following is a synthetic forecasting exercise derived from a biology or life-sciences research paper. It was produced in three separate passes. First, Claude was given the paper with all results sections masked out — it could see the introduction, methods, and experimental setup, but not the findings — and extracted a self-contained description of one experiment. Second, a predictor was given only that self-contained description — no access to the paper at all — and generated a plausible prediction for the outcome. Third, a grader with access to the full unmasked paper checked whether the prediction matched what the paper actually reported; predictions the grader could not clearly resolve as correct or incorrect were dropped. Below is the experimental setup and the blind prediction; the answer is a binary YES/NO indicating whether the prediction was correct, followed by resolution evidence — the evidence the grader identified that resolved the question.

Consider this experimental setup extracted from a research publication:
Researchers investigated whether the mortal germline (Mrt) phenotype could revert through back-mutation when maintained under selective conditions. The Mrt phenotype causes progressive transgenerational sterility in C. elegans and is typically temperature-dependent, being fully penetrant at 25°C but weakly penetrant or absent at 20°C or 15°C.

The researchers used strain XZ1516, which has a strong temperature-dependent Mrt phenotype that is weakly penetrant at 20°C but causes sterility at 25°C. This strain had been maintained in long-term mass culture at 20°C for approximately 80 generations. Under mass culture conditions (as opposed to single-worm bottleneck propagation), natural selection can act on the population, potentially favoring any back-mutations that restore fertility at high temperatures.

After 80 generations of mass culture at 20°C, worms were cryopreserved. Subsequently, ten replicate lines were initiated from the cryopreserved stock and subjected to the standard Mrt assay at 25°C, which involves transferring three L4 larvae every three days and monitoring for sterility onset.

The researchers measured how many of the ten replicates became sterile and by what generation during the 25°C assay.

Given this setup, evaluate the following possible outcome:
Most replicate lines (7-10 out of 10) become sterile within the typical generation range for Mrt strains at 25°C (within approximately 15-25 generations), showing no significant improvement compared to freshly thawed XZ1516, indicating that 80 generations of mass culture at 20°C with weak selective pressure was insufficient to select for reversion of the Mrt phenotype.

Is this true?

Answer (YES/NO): NO